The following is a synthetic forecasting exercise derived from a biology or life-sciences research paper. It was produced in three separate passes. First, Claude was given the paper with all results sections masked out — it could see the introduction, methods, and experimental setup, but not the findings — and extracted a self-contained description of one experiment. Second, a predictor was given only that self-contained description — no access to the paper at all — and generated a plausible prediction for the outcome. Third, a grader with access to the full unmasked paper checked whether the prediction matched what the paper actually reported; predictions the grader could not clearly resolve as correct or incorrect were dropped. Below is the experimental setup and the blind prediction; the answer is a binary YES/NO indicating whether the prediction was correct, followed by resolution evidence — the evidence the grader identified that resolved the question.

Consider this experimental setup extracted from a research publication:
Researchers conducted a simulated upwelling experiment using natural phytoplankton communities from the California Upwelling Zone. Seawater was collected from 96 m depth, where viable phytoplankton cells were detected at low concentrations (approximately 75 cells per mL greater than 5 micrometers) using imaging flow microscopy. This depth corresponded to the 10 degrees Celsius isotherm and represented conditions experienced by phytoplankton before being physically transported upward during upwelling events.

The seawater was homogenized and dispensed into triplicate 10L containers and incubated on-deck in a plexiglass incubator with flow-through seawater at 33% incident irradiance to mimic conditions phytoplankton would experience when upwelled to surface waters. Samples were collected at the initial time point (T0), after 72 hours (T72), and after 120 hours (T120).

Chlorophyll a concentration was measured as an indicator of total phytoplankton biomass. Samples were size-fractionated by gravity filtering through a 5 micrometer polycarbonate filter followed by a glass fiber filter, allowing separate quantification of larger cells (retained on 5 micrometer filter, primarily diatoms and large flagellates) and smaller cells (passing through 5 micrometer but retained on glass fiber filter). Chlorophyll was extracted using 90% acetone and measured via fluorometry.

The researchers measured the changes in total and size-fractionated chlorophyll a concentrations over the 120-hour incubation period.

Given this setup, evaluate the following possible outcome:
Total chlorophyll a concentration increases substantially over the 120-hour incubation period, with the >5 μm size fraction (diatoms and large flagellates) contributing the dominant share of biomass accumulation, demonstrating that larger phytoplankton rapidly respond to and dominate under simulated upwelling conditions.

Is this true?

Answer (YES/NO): YES